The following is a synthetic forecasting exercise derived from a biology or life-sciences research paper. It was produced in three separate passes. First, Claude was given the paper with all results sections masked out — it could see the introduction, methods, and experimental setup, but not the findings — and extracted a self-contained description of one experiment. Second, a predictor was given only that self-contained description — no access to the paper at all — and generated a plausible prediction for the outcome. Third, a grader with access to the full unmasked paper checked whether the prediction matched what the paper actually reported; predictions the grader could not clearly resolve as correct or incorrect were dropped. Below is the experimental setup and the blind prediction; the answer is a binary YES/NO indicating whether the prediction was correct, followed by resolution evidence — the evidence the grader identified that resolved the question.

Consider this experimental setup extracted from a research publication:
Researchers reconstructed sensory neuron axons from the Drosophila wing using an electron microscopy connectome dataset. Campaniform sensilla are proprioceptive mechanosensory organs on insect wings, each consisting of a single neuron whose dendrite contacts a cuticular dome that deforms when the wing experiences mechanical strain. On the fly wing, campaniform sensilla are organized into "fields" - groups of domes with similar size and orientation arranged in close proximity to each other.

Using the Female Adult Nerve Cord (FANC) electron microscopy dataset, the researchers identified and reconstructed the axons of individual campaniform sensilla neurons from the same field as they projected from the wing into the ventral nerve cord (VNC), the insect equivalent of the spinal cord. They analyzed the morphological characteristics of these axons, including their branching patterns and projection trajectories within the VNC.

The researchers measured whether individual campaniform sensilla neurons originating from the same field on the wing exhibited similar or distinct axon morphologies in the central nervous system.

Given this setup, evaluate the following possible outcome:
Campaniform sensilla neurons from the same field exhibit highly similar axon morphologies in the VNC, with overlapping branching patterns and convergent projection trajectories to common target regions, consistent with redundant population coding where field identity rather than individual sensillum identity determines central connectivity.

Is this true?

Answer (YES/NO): NO